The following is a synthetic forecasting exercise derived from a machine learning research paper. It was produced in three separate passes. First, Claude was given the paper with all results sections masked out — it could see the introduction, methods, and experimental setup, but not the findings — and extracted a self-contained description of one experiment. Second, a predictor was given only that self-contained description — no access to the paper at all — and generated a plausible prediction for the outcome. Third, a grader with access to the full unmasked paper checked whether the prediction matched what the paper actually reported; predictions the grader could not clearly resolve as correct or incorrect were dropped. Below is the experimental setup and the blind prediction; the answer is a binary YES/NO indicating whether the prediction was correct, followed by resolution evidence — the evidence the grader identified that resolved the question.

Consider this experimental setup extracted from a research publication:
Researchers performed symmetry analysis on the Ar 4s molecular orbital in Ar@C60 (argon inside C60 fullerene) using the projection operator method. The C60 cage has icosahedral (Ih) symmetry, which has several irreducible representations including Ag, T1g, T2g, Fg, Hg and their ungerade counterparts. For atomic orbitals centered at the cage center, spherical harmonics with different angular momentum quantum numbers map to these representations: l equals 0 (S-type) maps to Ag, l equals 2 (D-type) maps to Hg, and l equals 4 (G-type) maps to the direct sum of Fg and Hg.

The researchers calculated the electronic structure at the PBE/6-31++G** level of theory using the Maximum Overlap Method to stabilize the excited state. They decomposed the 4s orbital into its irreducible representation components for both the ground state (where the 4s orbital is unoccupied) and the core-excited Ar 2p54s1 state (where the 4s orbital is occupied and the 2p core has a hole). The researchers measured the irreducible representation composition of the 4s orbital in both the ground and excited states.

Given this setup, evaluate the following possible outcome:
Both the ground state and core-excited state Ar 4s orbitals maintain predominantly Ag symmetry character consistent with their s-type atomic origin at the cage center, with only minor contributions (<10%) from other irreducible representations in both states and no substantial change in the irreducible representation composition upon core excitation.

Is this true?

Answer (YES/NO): NO